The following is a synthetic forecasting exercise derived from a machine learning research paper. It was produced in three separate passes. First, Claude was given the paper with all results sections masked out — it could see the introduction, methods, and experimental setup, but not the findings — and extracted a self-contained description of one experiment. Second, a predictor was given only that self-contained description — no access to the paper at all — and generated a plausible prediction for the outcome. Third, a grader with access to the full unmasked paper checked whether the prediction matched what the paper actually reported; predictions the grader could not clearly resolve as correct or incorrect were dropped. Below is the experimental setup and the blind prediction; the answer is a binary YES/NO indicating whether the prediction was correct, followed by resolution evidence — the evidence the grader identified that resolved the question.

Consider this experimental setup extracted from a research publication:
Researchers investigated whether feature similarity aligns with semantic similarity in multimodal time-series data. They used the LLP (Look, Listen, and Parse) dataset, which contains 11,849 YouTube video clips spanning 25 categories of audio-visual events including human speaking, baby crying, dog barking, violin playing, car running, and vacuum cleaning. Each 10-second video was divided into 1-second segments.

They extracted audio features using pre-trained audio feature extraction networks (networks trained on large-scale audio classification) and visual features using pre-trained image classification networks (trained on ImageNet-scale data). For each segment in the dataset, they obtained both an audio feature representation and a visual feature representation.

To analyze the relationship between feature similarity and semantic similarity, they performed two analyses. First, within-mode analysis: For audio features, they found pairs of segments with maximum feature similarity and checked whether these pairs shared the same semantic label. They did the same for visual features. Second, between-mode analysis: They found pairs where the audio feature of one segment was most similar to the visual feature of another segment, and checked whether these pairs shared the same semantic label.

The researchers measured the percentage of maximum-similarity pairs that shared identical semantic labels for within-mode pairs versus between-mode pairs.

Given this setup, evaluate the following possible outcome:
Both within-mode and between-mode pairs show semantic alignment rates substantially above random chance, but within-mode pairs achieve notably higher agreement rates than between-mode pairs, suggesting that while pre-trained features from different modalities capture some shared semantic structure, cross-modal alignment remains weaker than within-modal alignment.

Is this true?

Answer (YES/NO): YES